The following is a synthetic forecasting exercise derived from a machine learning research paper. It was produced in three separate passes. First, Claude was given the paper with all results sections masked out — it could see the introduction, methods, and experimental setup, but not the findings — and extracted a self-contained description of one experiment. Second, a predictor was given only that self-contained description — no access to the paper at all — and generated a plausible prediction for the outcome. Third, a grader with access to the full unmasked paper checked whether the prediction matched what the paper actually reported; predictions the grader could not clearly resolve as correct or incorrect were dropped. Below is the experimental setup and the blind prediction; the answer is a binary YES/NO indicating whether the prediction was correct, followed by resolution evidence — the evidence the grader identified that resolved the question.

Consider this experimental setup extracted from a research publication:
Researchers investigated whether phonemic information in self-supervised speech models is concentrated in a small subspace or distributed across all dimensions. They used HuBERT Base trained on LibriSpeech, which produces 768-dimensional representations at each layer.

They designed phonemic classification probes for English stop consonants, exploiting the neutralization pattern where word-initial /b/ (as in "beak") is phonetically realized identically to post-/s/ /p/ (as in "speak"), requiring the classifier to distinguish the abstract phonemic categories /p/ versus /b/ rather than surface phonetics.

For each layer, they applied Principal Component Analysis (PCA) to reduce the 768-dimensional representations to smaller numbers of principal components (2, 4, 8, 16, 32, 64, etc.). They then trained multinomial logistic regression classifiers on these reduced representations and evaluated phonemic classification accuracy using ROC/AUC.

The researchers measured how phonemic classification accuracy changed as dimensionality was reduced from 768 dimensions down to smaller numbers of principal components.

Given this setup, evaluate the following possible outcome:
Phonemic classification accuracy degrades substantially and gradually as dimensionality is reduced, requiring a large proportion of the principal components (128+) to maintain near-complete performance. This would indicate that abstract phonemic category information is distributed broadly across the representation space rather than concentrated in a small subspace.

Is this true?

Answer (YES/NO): NO